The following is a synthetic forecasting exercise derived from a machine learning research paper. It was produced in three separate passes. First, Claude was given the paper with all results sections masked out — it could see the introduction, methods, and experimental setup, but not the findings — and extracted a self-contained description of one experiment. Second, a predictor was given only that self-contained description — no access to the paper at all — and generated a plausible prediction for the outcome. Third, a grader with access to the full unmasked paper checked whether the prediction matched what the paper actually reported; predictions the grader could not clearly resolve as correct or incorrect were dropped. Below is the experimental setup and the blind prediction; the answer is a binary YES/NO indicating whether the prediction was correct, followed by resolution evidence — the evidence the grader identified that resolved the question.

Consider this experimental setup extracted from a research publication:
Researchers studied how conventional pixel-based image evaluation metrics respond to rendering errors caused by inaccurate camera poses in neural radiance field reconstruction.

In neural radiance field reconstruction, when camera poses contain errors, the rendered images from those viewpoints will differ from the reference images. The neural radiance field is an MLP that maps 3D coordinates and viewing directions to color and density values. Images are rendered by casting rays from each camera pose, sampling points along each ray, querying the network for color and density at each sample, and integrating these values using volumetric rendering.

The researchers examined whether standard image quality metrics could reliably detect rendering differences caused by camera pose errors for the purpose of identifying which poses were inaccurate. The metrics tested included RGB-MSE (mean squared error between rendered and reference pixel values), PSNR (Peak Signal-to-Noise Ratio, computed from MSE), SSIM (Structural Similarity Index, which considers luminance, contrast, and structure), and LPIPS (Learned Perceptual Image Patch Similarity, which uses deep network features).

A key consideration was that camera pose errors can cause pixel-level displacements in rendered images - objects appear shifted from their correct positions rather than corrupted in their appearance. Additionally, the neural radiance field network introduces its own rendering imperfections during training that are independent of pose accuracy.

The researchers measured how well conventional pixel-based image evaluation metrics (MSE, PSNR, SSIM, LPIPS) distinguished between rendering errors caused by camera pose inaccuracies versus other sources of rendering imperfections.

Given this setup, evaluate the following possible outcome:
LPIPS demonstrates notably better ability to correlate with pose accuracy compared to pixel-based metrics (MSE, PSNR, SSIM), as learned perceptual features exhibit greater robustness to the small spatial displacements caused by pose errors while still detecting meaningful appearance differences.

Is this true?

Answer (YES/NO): NO